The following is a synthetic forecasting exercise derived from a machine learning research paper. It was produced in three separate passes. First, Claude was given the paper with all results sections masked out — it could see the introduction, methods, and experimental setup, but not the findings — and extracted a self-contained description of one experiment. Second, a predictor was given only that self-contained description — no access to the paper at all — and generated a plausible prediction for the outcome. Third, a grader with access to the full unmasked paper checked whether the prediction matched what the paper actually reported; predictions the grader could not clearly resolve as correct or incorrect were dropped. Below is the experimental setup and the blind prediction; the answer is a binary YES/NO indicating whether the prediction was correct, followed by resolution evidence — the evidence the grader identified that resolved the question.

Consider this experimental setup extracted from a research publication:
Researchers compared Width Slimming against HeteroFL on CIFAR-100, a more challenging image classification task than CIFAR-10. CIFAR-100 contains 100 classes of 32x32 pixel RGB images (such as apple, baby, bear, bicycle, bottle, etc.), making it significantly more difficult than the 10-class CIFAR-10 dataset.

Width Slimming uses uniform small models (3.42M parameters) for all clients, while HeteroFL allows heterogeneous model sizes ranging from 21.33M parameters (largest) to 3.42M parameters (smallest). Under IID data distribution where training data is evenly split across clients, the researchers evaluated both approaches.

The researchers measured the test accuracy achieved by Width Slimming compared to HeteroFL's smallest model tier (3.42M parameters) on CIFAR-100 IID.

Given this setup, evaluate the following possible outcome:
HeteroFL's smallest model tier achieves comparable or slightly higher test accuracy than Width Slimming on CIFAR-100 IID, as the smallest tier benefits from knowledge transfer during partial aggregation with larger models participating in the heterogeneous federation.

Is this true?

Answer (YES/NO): YES